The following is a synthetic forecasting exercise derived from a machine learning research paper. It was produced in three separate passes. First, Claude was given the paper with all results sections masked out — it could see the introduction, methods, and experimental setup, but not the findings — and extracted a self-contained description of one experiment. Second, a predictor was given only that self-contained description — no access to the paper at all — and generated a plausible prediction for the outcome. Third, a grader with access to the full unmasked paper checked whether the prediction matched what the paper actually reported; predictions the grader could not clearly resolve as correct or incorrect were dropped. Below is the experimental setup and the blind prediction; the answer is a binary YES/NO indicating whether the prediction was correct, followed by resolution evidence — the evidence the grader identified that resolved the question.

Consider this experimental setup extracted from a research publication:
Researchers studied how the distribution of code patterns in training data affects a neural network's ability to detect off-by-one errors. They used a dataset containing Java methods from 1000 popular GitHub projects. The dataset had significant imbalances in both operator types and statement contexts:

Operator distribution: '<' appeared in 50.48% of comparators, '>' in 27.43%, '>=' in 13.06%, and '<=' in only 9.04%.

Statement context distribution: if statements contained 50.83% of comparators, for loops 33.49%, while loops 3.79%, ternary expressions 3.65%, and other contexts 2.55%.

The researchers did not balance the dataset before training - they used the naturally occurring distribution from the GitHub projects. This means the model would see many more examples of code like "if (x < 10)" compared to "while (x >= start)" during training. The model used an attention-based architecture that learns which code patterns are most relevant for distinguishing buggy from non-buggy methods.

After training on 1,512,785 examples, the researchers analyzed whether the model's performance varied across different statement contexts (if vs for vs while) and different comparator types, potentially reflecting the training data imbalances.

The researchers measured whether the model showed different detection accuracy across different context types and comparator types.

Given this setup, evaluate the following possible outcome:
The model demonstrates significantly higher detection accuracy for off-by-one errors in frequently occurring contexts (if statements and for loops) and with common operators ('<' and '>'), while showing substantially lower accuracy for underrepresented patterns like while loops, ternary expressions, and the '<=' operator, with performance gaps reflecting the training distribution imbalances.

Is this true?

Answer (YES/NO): NO